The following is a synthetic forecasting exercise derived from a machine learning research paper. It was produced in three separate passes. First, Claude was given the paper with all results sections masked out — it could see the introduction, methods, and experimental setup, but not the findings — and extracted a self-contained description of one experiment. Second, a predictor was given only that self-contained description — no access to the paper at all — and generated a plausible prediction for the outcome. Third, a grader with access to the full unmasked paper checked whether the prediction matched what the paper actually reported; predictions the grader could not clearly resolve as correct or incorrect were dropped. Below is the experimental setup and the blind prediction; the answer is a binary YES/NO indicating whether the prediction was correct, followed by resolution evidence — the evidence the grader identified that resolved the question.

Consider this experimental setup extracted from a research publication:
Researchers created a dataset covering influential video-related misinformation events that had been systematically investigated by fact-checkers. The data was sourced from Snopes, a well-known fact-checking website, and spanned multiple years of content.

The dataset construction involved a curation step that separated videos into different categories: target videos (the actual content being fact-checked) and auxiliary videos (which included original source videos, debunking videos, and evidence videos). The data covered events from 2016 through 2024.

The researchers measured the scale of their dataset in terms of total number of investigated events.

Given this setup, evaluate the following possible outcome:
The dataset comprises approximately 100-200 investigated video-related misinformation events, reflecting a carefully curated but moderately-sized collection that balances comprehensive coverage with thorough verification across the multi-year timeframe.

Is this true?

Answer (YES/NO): NO